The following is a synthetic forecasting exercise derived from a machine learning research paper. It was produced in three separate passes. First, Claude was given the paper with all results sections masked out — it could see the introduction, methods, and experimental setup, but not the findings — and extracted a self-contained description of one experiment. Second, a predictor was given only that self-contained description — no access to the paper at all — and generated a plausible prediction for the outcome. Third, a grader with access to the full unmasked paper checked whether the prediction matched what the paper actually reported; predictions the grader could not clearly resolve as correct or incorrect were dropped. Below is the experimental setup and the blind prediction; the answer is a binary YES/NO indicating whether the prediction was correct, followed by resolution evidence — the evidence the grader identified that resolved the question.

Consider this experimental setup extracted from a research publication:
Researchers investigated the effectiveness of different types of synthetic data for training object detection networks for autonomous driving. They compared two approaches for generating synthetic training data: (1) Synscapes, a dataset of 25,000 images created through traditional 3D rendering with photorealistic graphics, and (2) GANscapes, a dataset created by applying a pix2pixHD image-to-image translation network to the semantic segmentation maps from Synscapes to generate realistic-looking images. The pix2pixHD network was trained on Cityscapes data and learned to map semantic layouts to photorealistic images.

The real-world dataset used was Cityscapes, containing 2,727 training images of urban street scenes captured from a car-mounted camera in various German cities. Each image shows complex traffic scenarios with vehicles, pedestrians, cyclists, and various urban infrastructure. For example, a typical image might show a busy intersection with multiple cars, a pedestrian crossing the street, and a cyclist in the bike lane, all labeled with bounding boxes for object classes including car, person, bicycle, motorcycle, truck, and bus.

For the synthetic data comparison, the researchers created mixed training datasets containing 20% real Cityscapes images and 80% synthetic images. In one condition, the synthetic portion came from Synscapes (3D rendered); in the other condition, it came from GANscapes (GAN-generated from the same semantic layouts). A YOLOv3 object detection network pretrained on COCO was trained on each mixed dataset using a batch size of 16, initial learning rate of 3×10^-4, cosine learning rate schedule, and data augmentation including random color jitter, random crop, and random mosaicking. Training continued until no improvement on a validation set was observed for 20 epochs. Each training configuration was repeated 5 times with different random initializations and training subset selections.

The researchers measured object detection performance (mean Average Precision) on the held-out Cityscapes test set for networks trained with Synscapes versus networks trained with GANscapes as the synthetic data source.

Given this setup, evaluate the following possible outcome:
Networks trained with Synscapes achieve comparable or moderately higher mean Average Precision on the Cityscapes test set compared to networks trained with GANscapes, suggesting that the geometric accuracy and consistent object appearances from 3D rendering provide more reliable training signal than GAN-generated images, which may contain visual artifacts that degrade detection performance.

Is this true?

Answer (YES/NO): YES